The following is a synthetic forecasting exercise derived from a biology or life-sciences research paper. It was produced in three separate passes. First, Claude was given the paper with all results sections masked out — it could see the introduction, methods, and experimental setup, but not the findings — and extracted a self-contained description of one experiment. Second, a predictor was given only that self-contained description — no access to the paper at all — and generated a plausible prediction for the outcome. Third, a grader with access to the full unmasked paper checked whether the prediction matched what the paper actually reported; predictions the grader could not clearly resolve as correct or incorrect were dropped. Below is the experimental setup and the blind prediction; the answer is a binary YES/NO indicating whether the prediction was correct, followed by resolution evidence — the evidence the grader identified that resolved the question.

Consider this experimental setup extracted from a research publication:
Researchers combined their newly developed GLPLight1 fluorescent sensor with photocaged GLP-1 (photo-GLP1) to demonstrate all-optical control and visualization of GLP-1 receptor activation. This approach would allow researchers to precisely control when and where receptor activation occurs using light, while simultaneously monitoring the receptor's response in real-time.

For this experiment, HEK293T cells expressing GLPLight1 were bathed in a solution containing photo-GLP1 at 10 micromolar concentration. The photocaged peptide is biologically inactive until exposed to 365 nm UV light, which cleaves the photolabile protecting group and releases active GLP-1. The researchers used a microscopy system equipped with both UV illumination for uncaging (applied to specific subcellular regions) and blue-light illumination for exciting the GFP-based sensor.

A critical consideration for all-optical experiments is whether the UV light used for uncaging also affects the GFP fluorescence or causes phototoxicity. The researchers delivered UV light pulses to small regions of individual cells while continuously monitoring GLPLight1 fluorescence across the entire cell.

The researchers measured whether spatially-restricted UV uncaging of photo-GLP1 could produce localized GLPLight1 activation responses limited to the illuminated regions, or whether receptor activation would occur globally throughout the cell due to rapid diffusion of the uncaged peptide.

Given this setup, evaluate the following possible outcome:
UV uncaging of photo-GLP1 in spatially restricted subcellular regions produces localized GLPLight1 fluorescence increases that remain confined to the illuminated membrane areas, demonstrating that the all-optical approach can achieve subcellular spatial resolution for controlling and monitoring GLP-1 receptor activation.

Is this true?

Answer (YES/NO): YES